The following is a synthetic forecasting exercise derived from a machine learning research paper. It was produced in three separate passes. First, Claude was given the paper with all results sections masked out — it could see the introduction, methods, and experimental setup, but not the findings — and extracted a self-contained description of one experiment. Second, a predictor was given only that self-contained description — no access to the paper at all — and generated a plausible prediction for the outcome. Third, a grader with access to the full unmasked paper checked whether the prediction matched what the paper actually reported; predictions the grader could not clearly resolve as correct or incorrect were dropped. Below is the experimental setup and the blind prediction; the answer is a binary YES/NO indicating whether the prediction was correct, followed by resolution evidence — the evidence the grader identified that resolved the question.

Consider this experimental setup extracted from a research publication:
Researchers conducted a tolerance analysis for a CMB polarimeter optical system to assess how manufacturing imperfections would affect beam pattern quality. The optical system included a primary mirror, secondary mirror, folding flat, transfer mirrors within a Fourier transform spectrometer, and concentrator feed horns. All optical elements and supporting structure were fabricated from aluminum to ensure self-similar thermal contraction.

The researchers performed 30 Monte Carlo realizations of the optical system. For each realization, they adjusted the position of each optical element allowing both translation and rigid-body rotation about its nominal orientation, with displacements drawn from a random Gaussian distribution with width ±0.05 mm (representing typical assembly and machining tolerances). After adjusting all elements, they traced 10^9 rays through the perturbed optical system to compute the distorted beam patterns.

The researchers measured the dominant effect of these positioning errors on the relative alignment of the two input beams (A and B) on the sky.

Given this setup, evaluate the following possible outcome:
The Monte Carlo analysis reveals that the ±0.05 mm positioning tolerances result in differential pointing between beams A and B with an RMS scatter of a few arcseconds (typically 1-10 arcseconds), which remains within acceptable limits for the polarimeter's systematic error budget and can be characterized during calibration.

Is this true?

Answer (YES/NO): NO